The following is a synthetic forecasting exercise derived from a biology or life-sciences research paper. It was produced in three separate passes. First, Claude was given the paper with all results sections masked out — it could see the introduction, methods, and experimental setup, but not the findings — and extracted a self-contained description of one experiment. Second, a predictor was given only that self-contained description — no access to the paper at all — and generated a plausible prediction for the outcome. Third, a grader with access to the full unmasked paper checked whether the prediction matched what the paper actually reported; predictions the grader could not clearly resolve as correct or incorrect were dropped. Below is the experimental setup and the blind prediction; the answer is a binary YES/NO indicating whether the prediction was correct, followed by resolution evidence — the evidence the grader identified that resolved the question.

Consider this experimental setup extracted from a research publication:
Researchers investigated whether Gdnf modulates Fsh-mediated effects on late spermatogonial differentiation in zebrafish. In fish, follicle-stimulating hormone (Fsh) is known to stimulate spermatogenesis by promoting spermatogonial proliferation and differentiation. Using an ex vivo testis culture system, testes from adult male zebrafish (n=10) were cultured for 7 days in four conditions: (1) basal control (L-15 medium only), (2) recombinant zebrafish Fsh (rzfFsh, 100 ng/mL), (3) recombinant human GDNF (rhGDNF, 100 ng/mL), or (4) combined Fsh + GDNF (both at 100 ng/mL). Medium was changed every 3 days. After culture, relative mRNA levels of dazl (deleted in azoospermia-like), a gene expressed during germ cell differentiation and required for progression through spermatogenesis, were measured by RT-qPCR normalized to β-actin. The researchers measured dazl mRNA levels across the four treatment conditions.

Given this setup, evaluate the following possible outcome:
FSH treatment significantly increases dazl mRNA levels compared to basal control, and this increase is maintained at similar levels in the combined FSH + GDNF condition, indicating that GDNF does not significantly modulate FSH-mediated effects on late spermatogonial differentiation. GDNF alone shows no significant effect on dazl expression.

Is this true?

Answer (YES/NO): NO